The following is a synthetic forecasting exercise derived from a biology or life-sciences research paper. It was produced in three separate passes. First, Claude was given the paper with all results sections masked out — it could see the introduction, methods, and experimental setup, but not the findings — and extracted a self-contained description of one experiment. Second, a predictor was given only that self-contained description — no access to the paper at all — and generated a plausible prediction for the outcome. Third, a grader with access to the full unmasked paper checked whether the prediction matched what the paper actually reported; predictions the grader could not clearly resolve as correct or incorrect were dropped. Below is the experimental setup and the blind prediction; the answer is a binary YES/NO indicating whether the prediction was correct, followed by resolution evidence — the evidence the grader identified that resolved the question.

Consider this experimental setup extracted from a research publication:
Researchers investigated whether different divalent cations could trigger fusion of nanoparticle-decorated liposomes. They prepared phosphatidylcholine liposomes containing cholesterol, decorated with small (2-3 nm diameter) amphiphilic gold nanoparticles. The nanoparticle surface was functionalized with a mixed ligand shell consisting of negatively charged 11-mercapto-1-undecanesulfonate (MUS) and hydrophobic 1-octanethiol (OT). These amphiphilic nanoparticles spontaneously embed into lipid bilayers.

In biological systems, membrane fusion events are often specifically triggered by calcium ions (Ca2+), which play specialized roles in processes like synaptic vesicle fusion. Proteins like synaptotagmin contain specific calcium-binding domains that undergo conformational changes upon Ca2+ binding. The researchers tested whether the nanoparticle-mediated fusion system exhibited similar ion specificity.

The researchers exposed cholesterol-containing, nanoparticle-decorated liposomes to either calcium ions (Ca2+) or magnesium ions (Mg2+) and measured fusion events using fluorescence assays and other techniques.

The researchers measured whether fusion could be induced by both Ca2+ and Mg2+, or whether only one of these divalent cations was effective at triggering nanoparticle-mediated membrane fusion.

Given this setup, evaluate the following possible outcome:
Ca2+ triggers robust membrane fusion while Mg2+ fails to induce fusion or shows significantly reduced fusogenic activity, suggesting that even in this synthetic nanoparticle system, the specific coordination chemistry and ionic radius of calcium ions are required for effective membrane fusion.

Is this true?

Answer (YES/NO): NO